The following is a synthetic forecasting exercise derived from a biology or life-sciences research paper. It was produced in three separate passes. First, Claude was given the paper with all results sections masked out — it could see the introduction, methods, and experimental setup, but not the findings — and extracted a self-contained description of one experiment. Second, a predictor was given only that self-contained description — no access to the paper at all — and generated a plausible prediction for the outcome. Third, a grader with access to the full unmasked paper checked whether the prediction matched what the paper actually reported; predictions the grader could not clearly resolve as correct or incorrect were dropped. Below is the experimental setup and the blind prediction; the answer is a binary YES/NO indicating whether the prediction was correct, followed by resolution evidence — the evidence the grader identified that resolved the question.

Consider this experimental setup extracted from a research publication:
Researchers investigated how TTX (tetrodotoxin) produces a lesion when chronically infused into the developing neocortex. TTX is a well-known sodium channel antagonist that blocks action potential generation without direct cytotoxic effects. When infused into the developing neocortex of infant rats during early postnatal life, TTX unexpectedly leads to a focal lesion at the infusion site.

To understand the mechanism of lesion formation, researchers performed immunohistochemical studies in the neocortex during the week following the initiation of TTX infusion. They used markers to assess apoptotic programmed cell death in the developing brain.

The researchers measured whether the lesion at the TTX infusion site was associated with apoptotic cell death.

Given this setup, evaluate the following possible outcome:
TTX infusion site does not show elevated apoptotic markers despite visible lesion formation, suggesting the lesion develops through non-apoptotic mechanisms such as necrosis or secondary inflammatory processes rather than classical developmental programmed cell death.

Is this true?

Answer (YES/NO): NO